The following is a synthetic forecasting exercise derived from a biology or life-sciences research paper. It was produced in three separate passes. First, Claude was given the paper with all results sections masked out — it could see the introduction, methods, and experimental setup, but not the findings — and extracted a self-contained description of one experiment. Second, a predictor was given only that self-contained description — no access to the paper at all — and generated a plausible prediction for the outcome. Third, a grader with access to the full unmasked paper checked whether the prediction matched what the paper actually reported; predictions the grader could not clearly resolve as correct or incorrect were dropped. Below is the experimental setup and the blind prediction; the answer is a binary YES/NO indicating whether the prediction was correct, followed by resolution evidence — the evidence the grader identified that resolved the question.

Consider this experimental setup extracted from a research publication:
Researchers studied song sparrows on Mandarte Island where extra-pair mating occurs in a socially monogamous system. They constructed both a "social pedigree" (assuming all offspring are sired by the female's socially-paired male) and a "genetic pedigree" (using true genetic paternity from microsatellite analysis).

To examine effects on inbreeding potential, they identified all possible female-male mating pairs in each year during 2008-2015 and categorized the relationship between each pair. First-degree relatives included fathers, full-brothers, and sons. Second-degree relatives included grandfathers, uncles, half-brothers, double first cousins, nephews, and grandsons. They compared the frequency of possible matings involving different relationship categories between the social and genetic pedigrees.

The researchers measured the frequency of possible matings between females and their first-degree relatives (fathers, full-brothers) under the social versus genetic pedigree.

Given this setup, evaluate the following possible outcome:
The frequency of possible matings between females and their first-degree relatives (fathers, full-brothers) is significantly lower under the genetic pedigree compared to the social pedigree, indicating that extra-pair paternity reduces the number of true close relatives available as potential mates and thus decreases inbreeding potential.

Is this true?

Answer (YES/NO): NO